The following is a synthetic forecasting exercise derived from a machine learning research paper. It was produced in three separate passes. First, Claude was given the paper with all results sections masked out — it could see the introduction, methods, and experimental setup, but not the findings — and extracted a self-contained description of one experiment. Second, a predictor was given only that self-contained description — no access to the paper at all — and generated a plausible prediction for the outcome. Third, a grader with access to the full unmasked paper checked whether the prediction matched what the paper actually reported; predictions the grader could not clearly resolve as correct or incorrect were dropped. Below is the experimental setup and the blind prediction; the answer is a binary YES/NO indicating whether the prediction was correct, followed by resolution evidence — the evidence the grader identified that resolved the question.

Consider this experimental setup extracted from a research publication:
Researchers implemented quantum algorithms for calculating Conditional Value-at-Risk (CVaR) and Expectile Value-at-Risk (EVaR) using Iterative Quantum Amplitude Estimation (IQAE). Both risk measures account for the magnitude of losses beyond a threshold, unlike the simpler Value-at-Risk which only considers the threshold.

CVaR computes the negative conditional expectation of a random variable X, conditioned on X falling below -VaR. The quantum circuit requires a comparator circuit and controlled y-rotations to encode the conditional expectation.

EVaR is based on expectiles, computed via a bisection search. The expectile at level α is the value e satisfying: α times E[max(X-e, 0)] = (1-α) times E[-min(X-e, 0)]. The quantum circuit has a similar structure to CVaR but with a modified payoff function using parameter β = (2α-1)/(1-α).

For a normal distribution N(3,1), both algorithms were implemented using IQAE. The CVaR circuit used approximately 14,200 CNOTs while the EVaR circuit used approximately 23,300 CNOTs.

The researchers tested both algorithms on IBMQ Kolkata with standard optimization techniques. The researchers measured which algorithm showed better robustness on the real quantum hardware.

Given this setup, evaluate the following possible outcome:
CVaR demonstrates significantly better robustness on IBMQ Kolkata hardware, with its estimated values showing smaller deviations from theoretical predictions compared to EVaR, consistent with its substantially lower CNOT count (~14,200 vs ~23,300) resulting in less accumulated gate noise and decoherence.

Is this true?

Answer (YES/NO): NO